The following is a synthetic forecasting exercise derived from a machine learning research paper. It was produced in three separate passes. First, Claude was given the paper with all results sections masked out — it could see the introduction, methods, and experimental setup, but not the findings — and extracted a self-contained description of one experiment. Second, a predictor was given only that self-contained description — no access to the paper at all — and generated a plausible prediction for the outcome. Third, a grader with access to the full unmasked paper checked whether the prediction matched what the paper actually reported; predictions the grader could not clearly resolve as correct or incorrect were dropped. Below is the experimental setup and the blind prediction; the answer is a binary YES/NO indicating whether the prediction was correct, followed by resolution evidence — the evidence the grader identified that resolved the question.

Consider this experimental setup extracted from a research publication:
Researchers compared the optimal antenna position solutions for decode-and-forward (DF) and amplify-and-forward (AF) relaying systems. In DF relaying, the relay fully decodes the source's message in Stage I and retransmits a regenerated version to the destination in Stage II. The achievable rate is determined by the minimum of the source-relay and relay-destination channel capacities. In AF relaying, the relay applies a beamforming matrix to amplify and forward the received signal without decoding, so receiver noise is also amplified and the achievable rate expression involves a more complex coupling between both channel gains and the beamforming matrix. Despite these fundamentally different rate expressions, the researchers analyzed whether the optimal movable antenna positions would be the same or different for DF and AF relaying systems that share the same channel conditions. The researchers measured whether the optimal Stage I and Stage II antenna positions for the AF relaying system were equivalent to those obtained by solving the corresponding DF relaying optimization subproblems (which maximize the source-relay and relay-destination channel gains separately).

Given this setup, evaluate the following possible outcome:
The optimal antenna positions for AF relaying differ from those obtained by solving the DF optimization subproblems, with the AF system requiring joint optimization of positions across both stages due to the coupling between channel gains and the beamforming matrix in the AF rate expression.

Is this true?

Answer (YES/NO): NO